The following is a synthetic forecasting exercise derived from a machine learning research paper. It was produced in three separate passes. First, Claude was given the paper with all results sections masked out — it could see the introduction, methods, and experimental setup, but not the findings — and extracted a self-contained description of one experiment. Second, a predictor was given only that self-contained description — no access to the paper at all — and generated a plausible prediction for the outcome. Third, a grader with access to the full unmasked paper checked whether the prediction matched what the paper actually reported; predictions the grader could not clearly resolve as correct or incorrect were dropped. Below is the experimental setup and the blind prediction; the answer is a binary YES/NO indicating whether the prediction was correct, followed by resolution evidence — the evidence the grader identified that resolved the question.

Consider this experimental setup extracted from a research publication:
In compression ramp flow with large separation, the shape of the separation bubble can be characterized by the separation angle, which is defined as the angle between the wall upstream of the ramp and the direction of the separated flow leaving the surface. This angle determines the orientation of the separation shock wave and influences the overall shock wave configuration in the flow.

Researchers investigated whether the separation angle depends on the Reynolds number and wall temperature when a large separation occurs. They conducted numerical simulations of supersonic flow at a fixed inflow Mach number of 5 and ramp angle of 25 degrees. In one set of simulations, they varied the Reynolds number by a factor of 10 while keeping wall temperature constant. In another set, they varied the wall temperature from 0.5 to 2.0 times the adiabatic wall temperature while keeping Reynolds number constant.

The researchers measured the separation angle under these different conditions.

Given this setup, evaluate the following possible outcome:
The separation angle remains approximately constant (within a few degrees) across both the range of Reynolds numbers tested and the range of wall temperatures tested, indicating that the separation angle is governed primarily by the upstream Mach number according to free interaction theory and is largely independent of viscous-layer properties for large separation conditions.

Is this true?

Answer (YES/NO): YES